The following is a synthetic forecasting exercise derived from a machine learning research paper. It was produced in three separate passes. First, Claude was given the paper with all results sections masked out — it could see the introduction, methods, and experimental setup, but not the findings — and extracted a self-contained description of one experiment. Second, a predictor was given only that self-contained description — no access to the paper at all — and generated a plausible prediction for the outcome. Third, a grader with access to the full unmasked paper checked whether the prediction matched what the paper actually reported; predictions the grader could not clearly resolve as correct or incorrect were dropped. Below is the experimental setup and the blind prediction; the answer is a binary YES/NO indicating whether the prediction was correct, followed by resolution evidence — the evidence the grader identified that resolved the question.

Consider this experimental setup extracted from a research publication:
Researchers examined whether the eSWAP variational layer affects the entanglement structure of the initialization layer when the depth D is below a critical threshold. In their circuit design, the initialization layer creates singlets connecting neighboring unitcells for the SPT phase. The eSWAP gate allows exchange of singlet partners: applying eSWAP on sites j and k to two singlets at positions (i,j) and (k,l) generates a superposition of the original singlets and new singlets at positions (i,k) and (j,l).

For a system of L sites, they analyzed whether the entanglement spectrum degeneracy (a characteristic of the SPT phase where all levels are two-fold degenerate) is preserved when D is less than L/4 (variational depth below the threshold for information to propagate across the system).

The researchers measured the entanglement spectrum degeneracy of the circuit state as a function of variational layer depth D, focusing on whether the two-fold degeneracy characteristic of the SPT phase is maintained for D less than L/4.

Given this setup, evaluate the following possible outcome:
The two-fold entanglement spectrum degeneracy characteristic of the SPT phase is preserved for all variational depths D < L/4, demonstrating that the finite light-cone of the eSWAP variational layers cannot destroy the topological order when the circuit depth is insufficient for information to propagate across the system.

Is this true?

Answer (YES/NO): YES